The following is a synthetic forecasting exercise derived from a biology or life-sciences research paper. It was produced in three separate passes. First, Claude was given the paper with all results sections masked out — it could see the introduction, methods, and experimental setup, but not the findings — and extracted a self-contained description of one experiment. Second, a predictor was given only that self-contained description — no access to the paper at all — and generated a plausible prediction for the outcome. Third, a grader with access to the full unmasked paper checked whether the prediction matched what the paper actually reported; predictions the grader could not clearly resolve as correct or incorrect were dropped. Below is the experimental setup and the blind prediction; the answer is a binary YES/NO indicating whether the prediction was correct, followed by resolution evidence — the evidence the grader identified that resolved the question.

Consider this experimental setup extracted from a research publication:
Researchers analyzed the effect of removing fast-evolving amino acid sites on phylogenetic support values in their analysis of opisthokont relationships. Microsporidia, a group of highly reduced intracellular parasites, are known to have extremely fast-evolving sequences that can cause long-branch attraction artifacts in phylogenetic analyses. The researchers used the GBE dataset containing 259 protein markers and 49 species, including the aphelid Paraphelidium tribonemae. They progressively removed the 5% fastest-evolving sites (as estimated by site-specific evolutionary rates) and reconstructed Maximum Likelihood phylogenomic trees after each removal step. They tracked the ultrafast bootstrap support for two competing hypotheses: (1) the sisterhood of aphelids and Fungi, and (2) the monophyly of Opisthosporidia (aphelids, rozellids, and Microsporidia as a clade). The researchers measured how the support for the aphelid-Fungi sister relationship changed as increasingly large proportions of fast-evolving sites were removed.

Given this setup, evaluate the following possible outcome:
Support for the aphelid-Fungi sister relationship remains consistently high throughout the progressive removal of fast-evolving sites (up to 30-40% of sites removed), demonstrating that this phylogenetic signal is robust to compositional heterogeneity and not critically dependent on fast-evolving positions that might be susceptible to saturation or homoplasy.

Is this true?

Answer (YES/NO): YES